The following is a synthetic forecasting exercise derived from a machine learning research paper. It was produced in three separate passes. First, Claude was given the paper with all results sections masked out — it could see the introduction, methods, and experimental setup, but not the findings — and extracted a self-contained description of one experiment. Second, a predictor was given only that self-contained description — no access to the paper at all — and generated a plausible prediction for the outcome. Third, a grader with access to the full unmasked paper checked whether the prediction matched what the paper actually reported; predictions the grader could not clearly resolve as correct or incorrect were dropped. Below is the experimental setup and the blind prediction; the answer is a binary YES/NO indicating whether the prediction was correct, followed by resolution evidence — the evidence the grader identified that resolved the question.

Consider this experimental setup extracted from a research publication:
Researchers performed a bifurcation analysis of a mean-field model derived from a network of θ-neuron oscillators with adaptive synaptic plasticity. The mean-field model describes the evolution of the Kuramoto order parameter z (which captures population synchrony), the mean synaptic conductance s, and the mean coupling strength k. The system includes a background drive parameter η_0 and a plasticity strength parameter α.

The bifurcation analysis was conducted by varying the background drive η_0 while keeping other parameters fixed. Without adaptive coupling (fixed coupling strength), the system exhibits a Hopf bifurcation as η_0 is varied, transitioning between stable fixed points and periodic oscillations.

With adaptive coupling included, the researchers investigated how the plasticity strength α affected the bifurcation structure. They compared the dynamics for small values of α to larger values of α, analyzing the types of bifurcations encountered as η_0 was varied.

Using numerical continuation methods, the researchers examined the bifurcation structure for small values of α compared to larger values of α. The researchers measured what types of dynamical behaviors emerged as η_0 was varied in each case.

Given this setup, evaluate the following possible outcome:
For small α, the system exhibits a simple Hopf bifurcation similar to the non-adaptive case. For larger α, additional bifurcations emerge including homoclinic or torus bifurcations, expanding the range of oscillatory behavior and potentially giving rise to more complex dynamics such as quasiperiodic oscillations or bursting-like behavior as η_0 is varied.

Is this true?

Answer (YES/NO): YES